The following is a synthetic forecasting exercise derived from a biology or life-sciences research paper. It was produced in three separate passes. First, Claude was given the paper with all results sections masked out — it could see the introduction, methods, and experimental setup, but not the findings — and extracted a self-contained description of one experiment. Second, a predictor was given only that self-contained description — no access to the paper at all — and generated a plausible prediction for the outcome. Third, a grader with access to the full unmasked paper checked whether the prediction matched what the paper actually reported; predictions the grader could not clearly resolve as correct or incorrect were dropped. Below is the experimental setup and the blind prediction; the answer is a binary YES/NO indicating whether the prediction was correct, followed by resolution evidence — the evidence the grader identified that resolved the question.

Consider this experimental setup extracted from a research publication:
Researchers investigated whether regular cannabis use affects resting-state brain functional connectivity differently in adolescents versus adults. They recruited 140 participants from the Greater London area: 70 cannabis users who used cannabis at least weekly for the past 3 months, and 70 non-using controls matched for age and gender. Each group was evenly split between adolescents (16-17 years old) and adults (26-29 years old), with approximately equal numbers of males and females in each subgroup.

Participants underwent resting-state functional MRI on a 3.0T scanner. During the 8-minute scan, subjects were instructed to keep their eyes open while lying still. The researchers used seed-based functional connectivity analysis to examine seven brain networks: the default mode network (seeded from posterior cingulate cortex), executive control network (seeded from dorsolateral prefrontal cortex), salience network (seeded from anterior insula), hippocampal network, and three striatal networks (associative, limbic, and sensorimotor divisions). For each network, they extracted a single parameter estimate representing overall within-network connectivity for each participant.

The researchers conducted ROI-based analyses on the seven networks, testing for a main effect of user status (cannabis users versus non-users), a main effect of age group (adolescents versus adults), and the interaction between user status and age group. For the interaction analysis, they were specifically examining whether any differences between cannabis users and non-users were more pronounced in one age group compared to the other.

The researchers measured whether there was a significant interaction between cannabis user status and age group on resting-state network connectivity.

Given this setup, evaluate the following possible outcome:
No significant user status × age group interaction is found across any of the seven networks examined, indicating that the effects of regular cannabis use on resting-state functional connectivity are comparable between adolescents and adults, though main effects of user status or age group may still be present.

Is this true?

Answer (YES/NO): YES